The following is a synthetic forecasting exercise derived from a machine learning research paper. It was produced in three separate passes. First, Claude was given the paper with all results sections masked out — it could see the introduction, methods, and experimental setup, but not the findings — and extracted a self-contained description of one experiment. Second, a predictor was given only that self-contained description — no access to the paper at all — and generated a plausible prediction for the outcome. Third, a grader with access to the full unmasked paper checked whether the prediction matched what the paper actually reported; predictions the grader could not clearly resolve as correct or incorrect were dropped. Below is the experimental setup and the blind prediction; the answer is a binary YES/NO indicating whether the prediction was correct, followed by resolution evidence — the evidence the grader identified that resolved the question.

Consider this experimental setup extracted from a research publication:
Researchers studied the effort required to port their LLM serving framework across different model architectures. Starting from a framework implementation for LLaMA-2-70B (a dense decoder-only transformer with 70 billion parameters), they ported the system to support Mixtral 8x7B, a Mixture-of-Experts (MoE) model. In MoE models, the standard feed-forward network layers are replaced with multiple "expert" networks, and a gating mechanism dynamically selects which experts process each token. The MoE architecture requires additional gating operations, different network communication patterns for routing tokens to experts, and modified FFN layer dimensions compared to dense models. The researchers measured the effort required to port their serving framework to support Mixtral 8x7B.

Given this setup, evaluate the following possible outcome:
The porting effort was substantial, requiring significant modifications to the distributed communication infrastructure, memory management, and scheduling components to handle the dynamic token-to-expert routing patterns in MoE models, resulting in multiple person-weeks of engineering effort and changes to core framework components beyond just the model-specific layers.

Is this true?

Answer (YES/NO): NO